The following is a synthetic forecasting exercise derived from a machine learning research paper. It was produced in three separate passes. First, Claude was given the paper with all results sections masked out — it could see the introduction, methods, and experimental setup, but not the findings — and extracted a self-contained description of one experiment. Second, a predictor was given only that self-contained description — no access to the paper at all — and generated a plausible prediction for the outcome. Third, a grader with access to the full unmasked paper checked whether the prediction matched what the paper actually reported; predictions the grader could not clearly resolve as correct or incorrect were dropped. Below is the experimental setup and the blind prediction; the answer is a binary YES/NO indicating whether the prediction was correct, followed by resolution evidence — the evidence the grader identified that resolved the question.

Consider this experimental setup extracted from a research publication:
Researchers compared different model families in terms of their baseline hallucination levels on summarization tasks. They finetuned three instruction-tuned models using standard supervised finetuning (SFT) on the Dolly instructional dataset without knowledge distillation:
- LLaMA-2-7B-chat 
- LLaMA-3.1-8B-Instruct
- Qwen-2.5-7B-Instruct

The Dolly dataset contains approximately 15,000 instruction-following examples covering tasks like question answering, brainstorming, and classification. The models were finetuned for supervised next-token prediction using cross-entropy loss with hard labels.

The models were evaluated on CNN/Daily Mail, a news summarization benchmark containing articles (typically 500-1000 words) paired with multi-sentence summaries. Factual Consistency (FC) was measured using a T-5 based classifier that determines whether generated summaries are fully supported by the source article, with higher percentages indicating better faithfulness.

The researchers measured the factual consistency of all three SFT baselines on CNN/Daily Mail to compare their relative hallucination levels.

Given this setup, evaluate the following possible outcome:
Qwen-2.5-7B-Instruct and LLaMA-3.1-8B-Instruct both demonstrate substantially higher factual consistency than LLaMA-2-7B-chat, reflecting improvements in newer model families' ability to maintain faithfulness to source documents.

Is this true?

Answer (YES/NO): YES